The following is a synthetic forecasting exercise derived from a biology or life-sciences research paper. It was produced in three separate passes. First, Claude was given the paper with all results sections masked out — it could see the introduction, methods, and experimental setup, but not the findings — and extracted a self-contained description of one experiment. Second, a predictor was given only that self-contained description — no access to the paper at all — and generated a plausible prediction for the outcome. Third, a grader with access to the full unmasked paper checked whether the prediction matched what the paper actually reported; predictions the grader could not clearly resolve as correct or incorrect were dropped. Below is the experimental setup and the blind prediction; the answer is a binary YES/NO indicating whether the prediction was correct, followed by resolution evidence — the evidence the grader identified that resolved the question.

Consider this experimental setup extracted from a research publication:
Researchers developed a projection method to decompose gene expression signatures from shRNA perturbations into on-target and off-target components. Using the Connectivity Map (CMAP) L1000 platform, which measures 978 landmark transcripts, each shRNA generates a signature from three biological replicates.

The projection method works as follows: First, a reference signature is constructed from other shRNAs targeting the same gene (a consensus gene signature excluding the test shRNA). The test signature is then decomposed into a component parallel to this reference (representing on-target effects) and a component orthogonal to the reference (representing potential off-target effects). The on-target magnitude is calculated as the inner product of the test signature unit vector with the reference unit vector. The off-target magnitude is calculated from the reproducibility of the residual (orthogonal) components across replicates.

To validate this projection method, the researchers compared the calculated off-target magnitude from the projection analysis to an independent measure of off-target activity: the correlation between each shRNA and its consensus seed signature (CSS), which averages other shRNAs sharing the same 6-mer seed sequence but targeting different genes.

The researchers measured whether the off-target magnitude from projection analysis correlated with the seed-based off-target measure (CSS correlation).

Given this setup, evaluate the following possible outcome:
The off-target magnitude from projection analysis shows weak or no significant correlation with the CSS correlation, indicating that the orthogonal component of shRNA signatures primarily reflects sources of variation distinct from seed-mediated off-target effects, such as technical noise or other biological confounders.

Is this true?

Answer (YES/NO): NO